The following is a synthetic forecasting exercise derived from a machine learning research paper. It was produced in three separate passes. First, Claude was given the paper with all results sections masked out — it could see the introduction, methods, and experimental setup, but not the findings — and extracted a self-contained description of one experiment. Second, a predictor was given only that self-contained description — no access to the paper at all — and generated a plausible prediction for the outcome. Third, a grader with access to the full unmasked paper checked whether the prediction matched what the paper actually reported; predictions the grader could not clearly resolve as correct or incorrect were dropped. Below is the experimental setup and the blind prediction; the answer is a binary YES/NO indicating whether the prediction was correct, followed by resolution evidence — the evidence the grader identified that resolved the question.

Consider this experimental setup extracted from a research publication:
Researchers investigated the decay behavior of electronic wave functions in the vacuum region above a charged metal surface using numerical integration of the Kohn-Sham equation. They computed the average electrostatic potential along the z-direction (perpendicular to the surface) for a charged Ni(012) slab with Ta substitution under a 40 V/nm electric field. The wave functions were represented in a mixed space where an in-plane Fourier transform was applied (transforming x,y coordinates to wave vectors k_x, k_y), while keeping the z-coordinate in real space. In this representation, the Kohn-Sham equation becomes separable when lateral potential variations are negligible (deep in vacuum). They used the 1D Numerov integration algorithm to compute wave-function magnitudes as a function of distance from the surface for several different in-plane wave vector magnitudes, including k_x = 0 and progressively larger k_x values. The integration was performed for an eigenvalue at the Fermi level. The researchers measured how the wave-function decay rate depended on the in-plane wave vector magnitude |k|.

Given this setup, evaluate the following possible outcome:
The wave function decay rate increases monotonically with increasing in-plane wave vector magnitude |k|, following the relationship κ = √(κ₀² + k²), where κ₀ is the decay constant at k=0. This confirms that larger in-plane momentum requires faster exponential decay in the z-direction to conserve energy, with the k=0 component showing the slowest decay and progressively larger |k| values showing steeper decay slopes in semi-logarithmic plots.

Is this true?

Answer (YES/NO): NO